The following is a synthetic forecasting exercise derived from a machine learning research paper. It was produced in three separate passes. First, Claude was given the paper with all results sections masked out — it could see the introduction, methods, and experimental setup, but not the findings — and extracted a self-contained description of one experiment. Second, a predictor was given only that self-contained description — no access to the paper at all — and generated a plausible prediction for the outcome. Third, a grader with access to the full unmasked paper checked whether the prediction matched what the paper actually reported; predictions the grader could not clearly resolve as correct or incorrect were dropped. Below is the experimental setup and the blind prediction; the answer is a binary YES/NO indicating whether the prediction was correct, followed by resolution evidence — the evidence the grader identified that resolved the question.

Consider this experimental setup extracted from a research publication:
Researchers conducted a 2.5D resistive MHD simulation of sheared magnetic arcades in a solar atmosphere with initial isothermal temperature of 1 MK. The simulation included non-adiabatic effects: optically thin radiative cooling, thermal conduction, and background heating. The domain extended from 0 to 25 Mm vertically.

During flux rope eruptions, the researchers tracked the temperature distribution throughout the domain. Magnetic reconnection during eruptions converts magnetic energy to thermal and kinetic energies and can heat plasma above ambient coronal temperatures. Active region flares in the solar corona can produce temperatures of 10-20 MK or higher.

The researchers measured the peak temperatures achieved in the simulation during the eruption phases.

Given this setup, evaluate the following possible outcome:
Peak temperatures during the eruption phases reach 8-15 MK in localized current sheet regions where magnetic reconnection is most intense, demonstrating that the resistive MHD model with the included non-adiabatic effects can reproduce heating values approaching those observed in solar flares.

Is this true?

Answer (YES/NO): NO